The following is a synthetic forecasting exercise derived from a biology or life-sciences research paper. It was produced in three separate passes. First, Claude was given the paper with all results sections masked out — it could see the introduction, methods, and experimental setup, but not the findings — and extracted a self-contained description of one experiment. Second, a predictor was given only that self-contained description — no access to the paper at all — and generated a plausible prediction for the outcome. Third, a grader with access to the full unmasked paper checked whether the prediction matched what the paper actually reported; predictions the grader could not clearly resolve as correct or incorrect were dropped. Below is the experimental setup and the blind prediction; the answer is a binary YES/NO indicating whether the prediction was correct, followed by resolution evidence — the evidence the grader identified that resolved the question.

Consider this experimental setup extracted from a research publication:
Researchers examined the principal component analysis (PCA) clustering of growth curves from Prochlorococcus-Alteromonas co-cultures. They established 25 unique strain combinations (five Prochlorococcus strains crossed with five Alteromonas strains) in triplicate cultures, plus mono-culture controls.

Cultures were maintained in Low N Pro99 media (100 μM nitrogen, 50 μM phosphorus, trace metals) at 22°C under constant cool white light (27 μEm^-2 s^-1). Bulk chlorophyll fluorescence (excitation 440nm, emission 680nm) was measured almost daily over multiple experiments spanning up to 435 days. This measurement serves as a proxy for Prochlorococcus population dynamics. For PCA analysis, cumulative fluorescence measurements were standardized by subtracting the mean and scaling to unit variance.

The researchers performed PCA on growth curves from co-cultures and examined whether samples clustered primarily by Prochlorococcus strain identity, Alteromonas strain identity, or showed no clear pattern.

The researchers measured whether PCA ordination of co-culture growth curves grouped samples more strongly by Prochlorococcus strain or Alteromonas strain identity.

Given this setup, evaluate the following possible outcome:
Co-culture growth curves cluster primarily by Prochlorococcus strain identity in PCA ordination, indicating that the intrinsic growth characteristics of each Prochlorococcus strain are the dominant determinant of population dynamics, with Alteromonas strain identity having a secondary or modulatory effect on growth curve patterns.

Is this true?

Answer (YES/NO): YES